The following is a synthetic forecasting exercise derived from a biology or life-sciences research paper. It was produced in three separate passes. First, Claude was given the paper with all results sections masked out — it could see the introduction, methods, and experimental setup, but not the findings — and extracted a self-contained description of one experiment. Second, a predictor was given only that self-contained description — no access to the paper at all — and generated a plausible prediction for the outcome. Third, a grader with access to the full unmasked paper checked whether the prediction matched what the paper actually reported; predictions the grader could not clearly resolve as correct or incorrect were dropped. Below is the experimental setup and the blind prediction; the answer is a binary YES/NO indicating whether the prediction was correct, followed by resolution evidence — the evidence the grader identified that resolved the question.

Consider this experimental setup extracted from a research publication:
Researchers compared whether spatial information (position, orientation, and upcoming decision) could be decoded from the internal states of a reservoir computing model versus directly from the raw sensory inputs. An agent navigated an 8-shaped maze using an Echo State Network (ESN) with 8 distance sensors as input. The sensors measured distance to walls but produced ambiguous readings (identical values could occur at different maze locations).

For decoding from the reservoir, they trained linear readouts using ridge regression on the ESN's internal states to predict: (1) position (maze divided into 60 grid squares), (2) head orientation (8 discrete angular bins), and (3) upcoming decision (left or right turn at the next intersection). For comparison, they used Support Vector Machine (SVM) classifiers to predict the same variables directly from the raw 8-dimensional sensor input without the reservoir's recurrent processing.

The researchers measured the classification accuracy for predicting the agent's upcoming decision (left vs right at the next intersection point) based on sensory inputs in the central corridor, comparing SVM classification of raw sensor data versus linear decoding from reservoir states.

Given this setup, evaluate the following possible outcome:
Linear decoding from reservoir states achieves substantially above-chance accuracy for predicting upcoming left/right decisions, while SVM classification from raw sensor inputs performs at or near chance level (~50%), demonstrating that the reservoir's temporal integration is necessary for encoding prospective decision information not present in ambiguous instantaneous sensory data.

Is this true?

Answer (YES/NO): YES